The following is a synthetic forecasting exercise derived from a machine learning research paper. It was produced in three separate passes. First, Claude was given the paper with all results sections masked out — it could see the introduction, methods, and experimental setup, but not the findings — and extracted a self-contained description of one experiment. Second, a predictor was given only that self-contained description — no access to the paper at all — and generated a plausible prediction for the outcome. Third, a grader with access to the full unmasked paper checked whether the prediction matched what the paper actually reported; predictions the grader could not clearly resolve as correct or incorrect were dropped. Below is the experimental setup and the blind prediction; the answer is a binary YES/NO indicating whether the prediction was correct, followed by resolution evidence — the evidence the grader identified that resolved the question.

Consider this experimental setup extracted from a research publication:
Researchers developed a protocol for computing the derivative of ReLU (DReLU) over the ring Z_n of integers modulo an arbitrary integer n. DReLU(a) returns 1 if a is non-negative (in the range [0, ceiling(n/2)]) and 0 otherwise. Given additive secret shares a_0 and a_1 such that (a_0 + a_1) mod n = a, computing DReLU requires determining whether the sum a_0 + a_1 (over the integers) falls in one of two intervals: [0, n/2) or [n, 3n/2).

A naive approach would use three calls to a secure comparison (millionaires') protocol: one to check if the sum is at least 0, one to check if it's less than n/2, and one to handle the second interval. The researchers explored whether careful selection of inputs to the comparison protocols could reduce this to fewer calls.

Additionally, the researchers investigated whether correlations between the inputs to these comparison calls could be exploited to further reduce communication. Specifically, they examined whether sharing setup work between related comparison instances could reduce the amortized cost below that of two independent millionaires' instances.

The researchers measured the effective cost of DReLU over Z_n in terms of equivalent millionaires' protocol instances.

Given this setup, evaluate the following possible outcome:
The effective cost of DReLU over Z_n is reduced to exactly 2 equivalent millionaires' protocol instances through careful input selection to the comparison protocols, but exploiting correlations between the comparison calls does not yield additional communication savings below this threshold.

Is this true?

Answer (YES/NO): NO